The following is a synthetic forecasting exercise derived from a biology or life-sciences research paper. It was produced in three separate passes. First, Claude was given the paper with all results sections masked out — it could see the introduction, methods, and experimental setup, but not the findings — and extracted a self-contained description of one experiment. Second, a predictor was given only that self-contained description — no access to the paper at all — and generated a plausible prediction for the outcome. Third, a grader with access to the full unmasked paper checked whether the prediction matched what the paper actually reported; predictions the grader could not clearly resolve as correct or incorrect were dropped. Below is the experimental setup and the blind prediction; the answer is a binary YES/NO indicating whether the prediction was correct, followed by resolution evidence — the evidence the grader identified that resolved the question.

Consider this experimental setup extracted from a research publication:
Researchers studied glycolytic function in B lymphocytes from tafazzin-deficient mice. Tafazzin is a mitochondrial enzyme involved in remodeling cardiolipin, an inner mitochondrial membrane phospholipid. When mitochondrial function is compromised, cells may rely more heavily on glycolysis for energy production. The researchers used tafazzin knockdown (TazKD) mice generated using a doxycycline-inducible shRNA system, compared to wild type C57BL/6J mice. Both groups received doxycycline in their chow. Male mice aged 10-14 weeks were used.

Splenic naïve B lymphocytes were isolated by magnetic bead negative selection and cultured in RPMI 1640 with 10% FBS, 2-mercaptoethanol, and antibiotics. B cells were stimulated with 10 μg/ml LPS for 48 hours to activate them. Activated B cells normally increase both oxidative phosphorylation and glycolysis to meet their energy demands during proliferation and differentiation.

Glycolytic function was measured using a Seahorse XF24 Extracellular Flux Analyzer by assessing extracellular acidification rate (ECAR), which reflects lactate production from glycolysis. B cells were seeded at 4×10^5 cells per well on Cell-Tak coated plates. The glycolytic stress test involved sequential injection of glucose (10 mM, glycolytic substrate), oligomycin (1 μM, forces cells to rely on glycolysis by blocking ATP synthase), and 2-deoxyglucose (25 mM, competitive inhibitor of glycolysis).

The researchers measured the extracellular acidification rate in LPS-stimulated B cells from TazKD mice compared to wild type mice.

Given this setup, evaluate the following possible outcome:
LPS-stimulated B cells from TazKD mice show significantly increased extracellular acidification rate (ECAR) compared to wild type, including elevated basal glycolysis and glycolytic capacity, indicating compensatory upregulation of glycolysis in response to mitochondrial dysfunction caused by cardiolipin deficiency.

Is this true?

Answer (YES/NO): NO